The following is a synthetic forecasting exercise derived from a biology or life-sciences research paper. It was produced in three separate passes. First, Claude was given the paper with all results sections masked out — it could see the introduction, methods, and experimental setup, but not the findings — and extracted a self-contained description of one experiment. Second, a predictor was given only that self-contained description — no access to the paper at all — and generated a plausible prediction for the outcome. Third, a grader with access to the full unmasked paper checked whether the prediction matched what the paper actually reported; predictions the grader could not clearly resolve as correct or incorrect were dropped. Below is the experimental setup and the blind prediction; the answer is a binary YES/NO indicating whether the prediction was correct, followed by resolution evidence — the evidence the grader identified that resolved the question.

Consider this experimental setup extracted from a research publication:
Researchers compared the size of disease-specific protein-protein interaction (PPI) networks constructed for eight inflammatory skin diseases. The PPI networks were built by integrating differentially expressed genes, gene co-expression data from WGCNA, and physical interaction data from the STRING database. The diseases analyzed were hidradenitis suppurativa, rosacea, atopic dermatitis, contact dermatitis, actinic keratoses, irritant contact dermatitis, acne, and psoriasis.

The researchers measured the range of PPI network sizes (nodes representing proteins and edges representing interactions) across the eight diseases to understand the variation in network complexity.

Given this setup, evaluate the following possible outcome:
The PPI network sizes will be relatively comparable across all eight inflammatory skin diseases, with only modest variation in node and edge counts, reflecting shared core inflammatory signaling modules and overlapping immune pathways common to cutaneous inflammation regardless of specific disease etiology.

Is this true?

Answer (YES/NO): NO